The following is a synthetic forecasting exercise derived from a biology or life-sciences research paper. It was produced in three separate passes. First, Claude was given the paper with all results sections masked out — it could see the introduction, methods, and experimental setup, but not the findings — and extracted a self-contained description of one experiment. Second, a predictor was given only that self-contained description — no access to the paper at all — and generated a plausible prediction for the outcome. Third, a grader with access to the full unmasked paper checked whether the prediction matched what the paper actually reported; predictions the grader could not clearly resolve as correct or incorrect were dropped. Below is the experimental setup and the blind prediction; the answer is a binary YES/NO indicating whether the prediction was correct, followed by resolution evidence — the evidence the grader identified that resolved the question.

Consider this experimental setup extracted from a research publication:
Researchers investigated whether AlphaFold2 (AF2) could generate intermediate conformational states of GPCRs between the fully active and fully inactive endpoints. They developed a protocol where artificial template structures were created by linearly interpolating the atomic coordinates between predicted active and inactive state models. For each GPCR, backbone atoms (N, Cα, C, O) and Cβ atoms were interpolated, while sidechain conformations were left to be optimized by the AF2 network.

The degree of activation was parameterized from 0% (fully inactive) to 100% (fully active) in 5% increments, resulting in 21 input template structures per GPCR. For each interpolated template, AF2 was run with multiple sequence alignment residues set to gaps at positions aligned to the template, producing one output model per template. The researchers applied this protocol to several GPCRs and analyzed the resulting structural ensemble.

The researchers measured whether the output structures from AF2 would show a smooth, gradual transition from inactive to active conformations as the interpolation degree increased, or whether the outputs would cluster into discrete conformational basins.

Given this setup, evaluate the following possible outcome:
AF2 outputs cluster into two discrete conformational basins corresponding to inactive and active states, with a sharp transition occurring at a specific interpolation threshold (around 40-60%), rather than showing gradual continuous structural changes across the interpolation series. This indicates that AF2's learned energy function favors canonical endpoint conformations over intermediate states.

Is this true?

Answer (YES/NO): NO